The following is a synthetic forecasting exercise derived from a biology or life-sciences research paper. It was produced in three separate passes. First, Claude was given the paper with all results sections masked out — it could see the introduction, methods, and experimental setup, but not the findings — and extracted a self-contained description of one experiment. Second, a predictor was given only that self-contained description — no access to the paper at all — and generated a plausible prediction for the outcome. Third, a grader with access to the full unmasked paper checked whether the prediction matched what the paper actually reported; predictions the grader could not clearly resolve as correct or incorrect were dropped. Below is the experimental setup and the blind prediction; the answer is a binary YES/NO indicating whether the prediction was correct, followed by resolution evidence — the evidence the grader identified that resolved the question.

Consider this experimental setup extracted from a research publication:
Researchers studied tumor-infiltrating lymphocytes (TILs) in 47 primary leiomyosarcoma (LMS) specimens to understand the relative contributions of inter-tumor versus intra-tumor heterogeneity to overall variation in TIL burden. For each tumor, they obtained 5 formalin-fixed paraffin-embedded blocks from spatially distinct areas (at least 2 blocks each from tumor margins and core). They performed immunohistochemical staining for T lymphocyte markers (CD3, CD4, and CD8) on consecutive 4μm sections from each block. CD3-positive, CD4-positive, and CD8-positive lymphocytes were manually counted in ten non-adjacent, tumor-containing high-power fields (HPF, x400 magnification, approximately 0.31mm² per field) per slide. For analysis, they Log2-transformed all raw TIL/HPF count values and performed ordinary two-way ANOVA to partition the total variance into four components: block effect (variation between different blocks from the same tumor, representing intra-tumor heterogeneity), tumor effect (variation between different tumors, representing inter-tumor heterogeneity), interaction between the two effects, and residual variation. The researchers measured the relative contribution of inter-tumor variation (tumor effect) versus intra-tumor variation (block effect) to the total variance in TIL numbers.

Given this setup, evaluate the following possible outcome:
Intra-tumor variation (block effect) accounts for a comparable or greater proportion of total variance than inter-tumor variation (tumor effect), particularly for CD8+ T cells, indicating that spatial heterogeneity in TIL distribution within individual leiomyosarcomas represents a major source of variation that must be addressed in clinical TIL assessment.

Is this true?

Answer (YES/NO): NO